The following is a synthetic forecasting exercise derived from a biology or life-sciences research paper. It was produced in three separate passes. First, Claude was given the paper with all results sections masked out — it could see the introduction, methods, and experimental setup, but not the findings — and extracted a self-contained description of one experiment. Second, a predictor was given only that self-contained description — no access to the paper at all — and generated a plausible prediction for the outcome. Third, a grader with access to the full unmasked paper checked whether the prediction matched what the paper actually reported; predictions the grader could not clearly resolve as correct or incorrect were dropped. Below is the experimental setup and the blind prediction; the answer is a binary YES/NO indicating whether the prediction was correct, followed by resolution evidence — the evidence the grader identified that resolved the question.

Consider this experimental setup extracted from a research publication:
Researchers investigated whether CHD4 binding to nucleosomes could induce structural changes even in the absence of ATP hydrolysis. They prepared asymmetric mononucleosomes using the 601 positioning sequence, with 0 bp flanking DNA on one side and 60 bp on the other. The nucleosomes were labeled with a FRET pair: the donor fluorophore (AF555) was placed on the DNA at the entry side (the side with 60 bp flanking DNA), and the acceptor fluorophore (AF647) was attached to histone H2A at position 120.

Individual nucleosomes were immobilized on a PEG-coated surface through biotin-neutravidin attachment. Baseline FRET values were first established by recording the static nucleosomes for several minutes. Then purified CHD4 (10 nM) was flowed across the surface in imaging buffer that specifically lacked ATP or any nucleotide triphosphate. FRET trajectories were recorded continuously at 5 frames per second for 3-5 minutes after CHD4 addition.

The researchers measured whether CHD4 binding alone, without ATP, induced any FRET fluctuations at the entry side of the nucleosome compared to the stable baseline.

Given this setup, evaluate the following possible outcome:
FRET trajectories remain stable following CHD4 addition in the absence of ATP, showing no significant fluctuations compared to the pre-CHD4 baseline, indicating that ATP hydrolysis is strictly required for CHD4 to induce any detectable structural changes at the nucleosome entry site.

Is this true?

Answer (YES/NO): NO